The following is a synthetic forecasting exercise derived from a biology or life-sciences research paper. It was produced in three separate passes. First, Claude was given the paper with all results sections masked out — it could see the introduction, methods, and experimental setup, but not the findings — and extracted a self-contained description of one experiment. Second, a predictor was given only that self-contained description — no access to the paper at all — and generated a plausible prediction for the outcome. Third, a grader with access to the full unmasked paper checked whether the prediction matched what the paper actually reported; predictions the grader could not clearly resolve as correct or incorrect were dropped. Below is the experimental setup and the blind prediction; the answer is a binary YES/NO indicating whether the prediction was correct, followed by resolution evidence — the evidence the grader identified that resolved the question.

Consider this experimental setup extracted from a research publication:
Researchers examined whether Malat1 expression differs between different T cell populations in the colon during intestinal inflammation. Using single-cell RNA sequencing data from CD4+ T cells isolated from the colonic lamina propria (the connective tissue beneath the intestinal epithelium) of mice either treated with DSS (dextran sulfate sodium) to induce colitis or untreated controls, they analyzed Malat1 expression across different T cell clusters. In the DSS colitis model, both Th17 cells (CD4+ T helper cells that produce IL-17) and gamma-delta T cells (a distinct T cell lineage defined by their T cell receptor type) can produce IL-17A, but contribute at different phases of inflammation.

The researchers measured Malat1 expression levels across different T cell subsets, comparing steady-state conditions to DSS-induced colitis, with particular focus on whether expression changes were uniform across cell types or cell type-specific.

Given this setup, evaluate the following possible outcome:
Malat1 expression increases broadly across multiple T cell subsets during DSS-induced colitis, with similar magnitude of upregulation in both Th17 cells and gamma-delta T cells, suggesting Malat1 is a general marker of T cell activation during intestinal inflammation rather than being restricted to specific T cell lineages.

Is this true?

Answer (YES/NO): NO